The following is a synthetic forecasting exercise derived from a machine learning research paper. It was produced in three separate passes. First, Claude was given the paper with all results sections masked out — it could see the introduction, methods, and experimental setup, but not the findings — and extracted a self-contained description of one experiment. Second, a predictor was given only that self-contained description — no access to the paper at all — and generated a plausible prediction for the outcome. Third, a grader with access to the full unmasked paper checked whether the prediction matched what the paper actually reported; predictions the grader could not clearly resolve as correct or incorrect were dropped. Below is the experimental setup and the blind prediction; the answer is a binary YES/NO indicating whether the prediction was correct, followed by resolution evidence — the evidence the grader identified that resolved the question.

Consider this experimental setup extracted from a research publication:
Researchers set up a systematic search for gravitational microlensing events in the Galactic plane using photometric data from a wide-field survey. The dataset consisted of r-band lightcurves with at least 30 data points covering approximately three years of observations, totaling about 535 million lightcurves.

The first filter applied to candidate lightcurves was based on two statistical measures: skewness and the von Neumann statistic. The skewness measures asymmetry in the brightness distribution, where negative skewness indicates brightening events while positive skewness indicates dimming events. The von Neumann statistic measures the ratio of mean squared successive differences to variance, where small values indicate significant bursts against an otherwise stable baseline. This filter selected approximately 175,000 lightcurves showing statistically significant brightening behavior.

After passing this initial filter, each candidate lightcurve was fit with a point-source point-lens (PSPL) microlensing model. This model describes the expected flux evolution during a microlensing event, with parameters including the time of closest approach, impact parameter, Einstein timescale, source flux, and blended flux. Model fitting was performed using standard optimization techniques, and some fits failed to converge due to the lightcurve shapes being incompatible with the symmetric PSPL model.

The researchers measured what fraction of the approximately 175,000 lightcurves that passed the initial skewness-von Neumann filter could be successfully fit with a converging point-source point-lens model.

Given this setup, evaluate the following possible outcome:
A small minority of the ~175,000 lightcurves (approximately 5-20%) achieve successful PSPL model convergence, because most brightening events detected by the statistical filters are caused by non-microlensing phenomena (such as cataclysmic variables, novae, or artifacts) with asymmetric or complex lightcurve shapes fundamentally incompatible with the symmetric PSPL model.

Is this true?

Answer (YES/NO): NO